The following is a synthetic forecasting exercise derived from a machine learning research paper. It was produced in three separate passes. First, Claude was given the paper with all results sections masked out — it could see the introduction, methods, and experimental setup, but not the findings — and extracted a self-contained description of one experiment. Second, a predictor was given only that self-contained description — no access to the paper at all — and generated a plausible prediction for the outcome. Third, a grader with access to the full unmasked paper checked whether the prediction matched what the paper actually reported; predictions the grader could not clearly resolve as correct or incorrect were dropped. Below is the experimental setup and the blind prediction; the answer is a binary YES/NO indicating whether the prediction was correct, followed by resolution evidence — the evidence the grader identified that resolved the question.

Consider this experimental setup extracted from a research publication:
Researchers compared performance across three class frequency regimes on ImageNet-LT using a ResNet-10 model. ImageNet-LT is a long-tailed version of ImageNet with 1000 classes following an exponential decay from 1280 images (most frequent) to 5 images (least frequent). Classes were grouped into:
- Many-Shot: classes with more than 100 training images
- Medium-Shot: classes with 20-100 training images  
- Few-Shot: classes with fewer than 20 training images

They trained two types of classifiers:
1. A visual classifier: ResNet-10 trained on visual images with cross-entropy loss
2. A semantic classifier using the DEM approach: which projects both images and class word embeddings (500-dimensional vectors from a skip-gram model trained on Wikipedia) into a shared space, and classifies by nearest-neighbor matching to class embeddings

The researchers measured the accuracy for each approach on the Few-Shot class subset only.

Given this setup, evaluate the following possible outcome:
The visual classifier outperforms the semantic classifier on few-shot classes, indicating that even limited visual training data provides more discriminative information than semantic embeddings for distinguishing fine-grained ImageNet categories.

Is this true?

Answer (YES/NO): NO